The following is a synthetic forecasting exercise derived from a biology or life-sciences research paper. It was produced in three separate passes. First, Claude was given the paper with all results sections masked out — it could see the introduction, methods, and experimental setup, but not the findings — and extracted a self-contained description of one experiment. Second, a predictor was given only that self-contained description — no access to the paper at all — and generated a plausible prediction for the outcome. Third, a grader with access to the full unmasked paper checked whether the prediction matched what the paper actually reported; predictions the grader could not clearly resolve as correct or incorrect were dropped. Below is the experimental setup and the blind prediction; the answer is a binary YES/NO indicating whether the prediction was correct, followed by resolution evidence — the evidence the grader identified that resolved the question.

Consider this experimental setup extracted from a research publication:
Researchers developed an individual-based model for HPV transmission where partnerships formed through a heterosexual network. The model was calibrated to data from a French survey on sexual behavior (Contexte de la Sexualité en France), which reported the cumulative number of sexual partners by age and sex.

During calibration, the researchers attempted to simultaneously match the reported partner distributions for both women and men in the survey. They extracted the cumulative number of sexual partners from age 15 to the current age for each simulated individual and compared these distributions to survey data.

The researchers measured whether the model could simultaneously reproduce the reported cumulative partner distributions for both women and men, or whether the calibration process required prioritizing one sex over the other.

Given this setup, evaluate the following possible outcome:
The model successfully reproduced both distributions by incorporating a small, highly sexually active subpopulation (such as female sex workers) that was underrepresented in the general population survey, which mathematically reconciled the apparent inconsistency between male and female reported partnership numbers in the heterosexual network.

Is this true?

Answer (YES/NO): NO